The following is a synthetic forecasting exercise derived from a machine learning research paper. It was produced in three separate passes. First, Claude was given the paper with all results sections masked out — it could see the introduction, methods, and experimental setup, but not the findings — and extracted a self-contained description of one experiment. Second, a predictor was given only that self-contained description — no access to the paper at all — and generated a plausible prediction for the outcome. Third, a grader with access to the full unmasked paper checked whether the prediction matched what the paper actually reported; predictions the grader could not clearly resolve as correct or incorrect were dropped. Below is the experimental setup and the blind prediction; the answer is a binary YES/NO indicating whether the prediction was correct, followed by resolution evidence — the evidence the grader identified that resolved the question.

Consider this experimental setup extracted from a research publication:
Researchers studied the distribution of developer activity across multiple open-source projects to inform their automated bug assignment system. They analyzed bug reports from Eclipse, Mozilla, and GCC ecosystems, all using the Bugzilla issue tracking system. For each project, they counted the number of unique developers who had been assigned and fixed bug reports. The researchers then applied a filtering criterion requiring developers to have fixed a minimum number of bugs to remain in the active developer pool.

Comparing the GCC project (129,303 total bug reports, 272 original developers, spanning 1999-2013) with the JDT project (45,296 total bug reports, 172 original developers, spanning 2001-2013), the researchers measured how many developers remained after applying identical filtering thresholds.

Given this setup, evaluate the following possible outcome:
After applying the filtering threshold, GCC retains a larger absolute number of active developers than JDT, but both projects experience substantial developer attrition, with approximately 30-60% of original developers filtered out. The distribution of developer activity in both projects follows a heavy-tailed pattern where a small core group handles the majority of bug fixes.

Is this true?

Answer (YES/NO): NO